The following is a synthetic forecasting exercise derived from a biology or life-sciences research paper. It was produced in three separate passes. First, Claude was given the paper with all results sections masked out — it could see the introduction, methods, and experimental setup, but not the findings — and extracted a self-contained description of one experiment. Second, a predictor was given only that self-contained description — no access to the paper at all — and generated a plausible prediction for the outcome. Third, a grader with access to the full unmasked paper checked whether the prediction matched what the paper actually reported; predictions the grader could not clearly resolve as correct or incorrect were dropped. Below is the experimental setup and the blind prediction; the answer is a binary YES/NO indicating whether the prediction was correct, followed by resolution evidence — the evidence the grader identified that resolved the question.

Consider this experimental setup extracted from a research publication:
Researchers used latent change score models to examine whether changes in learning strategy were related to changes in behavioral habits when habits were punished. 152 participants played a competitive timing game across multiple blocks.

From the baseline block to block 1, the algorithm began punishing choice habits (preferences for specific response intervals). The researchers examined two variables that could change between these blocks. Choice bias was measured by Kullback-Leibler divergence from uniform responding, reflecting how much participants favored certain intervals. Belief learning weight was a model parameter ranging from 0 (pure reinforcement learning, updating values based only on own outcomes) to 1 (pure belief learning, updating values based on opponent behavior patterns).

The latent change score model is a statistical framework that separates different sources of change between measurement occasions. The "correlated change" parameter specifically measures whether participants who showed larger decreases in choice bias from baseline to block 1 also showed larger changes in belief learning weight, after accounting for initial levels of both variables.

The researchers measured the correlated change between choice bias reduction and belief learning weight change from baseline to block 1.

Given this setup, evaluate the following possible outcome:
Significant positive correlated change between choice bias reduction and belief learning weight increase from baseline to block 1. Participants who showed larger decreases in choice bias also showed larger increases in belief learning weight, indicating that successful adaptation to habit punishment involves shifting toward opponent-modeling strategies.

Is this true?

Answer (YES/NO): NO